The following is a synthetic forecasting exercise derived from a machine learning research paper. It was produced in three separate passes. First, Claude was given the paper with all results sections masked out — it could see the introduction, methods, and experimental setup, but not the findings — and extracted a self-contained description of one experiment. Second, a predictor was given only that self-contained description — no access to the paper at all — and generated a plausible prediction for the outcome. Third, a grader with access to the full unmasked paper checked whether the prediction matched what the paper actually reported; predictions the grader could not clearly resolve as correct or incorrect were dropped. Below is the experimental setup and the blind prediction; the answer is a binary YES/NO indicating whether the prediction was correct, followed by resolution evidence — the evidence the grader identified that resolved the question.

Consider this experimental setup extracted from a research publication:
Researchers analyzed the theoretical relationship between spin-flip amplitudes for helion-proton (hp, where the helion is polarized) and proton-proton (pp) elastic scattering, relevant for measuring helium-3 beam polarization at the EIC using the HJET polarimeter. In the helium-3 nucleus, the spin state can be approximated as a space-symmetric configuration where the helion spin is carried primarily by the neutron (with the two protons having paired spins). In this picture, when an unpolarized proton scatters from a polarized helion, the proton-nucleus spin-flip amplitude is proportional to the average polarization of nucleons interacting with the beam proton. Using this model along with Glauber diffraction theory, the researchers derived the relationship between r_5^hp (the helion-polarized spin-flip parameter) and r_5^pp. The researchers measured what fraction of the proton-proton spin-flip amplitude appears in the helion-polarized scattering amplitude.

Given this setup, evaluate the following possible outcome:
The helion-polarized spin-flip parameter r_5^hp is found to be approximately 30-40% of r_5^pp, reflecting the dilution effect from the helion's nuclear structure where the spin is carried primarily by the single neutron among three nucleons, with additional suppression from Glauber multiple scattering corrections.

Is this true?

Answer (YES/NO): NO